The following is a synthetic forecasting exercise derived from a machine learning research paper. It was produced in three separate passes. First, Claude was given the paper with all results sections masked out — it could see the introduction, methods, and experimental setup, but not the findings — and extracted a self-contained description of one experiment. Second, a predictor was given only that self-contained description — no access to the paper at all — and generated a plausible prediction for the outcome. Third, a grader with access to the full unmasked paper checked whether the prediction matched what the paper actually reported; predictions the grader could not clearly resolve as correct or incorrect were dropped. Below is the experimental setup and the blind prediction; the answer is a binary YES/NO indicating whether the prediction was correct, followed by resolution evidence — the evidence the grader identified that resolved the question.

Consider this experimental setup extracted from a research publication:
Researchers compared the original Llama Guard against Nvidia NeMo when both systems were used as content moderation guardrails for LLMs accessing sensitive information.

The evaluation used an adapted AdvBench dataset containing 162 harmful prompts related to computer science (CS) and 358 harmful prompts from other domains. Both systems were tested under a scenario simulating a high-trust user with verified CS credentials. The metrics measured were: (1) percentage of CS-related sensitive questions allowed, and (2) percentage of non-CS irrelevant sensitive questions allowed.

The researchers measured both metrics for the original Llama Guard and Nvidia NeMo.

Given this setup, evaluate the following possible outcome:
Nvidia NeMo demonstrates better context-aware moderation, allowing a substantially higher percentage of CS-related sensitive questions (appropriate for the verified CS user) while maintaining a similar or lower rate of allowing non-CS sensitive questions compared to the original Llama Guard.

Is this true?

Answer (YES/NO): NO